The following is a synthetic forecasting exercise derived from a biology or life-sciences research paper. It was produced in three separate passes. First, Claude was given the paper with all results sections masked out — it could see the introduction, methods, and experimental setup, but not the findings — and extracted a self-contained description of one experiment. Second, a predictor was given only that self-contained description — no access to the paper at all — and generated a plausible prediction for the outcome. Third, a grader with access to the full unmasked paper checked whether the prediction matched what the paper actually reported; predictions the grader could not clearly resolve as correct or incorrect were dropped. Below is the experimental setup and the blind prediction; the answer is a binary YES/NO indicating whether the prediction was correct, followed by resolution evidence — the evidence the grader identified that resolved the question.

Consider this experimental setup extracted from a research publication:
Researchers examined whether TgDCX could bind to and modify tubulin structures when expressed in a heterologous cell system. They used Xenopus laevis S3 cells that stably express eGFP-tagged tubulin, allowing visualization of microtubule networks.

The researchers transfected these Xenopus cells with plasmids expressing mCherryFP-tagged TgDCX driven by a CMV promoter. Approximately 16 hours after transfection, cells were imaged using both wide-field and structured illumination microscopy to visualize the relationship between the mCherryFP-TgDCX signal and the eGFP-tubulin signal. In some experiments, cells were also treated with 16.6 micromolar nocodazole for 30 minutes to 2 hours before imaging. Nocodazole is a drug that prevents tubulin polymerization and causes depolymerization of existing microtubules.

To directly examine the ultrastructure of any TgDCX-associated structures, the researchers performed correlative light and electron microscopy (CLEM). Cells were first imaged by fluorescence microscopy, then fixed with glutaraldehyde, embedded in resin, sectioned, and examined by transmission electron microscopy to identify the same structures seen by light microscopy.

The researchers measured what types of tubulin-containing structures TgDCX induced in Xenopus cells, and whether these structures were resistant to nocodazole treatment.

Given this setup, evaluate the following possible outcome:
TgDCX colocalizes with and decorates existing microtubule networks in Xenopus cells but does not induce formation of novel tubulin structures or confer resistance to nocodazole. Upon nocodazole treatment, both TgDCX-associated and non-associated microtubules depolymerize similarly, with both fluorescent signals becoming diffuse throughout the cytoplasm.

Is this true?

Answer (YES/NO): NO